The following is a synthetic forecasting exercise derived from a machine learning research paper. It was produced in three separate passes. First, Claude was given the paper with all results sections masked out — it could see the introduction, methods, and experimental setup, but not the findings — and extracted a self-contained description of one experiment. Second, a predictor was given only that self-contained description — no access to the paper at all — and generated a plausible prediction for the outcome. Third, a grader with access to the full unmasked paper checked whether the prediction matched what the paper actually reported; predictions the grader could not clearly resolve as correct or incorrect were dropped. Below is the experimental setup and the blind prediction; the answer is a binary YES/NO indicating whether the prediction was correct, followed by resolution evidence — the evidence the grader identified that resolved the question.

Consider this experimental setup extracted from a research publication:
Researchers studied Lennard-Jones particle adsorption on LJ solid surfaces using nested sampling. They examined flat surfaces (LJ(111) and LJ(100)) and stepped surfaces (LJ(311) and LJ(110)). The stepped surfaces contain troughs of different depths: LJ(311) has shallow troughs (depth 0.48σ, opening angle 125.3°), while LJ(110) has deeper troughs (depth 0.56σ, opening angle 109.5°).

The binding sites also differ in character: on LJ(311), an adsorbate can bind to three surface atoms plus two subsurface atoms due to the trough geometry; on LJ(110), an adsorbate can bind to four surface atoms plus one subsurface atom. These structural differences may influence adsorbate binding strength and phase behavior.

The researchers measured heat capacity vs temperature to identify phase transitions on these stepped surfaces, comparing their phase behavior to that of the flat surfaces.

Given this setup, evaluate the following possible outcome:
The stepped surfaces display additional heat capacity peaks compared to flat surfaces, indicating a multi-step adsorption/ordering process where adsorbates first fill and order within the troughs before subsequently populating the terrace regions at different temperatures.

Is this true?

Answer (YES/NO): NO